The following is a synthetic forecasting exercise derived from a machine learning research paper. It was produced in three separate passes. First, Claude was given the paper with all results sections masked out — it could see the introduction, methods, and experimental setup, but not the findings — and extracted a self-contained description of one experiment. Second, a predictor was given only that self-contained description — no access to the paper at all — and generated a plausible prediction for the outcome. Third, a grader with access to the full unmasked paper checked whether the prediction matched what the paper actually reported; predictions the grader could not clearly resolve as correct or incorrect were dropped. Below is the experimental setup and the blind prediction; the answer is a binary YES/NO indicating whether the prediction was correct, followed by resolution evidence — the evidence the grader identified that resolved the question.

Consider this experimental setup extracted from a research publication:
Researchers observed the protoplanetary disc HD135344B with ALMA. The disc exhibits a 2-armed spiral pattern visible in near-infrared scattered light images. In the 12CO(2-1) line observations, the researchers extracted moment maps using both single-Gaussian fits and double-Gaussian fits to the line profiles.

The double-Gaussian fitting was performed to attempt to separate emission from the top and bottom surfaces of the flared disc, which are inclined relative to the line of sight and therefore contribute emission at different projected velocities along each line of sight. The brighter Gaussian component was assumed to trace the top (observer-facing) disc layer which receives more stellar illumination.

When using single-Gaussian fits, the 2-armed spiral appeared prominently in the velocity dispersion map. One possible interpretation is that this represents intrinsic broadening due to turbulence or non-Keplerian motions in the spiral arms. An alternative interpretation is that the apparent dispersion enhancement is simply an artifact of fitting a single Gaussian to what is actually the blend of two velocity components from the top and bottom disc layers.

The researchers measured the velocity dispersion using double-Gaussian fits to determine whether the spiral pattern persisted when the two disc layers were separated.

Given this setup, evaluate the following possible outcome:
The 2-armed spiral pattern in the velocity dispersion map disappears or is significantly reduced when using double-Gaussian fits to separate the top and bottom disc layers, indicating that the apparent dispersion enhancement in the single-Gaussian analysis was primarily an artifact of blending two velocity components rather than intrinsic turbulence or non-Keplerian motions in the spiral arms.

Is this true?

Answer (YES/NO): NO